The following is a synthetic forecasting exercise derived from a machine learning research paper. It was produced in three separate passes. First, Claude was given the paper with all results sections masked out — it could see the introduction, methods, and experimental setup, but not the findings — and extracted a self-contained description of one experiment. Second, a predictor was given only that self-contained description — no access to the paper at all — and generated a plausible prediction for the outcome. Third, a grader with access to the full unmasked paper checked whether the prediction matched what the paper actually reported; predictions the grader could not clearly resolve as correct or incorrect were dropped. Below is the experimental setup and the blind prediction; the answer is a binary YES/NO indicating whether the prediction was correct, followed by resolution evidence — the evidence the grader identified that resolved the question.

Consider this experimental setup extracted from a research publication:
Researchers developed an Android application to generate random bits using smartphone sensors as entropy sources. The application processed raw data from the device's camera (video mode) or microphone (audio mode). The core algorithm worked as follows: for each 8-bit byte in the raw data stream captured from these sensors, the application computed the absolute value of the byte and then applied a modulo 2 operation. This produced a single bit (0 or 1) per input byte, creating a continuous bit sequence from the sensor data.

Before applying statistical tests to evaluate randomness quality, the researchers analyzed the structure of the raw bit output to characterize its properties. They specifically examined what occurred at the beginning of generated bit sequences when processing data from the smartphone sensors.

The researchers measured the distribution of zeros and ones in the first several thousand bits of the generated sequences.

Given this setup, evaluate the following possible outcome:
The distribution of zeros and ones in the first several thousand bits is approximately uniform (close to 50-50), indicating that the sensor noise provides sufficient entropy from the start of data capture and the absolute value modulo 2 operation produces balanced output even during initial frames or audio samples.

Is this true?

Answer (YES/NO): NO